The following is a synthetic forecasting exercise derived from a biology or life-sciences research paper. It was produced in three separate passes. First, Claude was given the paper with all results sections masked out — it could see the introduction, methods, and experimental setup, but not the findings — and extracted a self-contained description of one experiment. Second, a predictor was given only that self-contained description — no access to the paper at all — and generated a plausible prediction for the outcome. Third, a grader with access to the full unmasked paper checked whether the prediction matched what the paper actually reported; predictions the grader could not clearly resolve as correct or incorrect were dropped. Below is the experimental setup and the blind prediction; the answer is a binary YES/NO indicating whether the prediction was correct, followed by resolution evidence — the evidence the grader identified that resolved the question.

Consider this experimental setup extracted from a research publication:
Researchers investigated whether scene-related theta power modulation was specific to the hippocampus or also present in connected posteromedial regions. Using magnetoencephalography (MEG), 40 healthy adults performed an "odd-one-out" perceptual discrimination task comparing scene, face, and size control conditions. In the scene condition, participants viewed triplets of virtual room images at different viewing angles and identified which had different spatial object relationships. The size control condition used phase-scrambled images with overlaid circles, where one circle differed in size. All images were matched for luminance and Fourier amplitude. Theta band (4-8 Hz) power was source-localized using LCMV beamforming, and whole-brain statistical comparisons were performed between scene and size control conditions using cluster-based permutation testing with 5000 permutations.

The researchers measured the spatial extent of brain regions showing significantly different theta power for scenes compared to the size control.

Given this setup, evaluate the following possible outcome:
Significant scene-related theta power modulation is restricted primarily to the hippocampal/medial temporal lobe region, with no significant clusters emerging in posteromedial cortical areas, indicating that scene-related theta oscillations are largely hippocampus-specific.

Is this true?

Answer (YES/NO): NO